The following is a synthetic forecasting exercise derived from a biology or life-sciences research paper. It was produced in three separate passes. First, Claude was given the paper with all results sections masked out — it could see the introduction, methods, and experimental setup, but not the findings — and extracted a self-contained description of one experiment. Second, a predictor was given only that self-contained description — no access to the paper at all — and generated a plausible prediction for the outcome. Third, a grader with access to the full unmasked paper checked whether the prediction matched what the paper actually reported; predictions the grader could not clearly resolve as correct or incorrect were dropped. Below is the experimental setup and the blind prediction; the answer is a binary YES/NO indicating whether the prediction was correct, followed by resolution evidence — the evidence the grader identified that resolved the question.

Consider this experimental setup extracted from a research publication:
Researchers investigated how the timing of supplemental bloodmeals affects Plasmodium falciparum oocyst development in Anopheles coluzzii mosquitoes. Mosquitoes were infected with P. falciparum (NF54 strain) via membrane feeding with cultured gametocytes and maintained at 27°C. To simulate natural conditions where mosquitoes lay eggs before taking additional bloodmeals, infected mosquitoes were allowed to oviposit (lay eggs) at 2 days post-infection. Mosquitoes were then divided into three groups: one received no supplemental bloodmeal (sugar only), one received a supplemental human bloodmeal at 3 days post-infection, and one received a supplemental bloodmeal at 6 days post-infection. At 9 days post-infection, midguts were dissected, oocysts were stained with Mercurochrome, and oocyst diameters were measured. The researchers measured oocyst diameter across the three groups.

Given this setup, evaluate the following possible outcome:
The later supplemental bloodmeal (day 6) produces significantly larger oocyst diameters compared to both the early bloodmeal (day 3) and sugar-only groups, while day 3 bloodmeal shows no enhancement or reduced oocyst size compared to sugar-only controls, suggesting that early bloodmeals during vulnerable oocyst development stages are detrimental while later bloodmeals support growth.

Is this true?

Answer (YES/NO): NO